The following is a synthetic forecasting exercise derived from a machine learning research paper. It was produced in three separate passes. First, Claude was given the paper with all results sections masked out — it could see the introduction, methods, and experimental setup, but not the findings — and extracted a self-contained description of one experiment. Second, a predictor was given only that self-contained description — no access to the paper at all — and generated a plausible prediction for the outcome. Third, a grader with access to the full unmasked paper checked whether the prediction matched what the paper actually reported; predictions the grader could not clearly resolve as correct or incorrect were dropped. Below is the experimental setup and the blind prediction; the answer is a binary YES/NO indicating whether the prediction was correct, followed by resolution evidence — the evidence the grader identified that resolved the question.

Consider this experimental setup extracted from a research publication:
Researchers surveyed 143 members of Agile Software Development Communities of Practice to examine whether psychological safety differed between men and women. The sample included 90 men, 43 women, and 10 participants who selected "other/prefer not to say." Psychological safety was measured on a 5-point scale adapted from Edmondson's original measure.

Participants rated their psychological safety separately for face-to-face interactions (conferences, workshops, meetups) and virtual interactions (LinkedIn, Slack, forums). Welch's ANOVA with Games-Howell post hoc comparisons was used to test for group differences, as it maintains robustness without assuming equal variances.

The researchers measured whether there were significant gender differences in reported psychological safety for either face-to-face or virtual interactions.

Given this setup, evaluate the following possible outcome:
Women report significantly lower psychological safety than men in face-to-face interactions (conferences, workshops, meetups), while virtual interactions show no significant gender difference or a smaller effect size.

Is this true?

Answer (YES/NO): NO